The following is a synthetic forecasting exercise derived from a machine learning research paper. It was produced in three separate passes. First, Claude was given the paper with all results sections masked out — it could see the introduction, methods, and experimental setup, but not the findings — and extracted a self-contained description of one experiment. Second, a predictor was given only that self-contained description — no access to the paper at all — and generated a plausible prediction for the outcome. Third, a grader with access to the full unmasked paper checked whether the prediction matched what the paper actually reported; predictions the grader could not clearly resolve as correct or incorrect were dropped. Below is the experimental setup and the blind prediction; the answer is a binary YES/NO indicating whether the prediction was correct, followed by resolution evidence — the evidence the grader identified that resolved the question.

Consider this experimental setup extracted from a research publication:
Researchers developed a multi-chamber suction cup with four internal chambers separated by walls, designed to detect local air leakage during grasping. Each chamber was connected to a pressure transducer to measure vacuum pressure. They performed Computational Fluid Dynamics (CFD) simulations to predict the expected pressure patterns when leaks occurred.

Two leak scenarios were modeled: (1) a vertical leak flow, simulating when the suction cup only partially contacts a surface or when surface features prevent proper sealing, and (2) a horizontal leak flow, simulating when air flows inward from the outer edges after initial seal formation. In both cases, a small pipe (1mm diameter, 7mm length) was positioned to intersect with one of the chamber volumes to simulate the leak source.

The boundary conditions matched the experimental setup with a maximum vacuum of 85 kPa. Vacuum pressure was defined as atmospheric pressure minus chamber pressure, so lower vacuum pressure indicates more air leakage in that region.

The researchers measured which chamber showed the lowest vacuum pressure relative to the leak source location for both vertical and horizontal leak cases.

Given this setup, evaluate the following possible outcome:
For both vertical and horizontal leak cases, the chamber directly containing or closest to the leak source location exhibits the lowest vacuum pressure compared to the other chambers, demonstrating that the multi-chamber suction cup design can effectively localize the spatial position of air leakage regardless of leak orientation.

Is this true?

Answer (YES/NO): NO